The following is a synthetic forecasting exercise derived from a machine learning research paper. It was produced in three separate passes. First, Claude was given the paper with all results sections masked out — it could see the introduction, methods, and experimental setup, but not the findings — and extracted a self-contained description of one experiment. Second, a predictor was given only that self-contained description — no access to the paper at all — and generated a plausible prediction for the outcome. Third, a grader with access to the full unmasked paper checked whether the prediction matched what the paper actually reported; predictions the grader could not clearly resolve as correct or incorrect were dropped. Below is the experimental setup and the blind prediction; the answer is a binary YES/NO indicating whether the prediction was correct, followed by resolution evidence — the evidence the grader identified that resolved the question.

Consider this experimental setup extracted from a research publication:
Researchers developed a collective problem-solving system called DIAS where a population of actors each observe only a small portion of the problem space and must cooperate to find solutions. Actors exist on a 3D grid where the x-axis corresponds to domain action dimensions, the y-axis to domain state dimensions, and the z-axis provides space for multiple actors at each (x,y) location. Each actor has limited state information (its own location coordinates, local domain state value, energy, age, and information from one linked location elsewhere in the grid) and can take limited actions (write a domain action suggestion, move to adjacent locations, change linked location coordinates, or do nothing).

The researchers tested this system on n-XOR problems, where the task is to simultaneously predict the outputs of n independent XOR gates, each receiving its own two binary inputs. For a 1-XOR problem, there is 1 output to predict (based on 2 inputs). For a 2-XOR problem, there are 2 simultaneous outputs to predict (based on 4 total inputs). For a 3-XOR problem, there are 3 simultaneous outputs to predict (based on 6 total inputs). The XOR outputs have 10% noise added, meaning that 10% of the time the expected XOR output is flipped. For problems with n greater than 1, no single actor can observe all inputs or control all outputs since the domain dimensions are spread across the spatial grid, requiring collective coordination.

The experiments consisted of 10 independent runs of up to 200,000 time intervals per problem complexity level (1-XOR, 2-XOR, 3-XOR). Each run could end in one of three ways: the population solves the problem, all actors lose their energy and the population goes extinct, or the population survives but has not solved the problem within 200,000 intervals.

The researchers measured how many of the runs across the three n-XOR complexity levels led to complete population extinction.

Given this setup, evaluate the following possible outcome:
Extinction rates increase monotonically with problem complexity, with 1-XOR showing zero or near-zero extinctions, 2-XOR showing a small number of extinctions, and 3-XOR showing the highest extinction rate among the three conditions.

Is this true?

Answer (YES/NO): NO